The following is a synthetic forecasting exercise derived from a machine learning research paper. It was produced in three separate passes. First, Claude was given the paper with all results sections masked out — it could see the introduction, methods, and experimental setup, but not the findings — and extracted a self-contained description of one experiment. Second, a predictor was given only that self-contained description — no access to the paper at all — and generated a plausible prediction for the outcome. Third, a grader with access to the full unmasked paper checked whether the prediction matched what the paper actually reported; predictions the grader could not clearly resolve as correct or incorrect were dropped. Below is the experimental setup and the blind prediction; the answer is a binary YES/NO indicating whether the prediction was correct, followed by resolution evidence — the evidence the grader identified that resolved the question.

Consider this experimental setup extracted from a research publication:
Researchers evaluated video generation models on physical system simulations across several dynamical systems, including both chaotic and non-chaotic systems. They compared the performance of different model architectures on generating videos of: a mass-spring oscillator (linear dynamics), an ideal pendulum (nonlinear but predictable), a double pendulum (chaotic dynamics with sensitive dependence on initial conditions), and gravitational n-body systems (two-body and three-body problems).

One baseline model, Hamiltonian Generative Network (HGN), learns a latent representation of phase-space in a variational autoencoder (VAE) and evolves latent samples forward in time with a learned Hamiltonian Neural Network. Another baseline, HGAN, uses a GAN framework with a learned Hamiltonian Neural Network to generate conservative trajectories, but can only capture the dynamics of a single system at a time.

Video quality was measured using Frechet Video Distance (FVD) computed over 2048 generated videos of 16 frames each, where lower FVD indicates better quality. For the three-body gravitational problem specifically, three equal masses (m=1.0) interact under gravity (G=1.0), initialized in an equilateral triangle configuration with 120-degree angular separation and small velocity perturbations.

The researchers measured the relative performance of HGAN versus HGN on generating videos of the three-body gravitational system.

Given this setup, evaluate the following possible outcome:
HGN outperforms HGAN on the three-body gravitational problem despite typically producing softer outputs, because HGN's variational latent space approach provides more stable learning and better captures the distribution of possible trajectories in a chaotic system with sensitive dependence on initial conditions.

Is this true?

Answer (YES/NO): YES